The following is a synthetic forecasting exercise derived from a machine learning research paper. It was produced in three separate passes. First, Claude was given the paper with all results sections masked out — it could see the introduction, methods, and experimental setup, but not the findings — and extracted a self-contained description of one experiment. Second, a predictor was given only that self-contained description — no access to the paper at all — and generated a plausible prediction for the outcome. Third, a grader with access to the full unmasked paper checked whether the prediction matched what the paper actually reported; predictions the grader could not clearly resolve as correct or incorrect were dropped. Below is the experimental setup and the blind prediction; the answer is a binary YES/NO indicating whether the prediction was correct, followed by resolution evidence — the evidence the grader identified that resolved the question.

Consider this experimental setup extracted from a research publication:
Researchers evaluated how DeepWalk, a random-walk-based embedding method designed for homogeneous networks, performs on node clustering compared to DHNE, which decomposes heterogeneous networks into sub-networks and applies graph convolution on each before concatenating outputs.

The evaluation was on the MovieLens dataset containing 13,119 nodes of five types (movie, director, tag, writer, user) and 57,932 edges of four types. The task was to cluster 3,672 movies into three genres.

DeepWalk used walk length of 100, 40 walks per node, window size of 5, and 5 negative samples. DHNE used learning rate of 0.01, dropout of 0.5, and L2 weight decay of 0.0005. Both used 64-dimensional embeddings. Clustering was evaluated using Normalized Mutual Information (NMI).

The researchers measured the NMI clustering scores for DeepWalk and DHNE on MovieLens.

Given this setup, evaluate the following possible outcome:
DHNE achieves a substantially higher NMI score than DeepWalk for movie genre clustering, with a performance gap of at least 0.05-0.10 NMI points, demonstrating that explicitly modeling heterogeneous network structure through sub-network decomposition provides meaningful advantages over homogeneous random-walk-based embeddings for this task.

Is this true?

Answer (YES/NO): YES